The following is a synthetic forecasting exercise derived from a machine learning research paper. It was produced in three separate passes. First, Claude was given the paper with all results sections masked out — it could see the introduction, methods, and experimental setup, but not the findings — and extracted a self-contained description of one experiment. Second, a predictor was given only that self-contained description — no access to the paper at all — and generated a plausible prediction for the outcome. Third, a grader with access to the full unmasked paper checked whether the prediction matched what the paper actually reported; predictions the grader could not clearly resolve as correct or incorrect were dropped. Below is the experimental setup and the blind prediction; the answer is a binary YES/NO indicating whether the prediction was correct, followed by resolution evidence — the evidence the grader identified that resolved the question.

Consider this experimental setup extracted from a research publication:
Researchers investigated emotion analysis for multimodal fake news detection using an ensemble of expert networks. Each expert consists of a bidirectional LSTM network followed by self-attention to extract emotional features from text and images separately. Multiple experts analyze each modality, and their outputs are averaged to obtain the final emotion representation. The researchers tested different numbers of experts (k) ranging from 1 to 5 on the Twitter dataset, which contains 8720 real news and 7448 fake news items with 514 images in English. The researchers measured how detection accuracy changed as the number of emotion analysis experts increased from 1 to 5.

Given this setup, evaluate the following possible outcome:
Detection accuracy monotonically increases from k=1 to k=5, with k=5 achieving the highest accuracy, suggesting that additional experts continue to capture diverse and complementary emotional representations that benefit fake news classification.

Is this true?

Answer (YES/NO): NO